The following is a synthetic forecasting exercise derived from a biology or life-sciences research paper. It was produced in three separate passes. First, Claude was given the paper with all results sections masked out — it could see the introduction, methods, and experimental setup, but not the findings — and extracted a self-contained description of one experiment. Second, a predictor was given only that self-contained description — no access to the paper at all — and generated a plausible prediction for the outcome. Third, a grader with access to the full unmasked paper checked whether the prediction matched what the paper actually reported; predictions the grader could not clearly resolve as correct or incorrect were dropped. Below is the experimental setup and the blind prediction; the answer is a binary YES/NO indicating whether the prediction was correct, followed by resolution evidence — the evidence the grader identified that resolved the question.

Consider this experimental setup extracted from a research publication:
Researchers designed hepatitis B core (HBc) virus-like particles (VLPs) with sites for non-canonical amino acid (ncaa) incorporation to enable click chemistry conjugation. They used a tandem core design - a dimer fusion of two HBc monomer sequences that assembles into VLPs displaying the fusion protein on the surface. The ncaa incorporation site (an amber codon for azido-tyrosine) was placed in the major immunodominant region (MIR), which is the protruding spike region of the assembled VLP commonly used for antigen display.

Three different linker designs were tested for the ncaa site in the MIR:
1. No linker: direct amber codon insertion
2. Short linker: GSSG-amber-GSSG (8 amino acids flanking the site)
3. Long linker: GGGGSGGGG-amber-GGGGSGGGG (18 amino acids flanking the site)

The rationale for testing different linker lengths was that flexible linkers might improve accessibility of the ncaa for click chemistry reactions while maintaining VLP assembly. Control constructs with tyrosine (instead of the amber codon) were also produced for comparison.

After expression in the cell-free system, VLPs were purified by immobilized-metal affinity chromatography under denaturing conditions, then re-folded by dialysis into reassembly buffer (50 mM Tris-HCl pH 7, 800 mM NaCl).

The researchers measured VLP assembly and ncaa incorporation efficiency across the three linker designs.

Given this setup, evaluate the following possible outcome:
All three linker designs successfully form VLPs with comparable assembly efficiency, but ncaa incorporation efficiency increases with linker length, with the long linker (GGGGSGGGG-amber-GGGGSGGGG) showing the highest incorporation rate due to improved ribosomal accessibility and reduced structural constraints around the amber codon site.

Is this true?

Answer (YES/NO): NO